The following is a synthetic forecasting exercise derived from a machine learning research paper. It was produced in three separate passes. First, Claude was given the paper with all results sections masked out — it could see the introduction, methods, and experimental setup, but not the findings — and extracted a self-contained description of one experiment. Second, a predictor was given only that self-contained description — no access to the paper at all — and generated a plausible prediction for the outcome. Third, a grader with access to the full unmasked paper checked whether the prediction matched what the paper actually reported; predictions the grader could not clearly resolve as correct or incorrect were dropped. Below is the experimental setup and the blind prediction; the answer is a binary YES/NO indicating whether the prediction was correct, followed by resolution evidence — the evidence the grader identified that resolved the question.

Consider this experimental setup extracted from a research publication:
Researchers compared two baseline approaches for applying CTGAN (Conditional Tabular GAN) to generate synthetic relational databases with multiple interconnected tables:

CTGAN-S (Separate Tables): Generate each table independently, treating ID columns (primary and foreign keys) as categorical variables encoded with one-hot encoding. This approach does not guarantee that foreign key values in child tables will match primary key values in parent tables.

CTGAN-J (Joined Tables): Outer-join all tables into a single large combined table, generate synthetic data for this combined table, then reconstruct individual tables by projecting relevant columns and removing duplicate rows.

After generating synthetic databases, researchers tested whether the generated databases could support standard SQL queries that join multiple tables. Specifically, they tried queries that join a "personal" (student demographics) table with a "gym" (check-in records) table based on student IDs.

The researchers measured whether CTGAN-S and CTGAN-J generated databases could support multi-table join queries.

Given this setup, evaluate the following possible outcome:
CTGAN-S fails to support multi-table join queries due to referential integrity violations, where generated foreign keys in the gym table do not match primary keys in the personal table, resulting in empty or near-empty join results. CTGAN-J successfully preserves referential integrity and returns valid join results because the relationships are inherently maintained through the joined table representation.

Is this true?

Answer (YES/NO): NO